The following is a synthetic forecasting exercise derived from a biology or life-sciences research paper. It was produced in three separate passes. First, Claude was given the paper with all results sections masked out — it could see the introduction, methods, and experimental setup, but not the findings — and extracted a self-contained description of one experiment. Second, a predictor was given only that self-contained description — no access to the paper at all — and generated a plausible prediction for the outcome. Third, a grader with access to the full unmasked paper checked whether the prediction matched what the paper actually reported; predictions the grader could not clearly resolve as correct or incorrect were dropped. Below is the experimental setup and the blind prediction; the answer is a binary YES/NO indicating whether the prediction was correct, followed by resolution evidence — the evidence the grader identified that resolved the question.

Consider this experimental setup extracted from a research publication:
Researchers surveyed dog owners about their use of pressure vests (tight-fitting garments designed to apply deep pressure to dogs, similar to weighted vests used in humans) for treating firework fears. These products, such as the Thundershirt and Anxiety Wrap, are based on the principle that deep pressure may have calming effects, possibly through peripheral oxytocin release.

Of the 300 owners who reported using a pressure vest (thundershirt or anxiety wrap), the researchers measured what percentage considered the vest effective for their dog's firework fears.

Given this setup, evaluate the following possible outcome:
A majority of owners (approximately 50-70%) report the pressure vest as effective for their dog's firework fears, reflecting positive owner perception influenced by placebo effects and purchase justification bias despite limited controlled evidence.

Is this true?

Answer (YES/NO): NO